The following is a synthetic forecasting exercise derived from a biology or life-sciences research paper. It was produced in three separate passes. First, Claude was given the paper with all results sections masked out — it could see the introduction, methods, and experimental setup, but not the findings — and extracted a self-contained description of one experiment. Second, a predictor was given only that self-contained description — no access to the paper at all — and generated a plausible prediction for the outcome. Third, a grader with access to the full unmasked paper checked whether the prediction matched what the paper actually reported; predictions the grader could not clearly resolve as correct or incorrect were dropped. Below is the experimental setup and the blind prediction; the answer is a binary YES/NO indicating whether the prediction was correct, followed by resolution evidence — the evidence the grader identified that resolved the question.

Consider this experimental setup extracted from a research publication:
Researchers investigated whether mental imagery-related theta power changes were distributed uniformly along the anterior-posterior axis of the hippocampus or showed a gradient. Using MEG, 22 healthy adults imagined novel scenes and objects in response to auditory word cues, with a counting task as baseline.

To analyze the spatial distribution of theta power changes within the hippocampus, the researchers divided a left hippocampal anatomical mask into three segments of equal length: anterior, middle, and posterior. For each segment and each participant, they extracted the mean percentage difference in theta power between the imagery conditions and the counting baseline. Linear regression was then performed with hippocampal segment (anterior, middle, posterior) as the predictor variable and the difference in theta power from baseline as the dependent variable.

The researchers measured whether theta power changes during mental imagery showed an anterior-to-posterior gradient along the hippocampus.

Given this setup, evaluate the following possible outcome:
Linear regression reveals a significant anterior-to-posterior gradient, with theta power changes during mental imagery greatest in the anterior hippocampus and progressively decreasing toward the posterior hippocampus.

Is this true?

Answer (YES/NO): YES